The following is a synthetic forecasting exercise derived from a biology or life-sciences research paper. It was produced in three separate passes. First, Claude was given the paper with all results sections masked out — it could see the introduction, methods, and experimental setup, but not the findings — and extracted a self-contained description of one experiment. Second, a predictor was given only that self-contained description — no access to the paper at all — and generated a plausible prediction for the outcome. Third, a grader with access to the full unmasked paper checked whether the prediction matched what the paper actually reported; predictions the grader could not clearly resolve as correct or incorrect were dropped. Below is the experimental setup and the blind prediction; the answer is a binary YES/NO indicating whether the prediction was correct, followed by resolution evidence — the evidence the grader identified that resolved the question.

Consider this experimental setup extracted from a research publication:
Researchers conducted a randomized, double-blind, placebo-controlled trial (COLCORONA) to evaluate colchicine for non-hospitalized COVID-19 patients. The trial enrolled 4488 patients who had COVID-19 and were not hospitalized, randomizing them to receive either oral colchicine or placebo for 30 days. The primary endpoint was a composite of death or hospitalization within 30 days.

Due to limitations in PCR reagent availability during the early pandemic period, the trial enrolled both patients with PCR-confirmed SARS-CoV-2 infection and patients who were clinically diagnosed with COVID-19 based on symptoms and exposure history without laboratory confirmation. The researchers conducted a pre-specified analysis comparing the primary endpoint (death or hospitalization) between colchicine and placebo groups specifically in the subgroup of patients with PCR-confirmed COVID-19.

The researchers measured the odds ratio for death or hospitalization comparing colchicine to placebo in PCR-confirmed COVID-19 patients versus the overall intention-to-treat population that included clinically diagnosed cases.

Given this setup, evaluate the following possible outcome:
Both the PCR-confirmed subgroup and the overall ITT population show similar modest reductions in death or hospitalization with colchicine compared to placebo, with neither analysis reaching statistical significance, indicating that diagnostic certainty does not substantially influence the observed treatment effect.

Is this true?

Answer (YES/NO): NO